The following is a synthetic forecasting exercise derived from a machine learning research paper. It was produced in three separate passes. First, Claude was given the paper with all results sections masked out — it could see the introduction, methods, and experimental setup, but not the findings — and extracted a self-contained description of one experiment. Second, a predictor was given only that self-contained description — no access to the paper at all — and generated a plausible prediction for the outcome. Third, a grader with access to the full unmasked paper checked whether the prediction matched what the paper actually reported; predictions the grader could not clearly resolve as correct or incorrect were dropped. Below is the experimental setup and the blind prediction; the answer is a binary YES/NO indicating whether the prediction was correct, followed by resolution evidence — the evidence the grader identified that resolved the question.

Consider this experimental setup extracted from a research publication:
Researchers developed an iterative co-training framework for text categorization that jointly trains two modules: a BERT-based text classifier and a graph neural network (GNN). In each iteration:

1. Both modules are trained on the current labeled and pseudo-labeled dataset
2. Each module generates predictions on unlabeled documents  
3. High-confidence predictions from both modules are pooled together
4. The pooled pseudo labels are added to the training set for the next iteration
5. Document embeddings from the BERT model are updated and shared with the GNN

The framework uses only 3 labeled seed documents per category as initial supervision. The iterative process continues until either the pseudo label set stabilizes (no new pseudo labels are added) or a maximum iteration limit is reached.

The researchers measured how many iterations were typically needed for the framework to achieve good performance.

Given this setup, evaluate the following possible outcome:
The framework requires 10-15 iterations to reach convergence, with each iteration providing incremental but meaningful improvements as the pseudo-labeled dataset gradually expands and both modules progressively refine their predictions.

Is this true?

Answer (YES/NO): NO